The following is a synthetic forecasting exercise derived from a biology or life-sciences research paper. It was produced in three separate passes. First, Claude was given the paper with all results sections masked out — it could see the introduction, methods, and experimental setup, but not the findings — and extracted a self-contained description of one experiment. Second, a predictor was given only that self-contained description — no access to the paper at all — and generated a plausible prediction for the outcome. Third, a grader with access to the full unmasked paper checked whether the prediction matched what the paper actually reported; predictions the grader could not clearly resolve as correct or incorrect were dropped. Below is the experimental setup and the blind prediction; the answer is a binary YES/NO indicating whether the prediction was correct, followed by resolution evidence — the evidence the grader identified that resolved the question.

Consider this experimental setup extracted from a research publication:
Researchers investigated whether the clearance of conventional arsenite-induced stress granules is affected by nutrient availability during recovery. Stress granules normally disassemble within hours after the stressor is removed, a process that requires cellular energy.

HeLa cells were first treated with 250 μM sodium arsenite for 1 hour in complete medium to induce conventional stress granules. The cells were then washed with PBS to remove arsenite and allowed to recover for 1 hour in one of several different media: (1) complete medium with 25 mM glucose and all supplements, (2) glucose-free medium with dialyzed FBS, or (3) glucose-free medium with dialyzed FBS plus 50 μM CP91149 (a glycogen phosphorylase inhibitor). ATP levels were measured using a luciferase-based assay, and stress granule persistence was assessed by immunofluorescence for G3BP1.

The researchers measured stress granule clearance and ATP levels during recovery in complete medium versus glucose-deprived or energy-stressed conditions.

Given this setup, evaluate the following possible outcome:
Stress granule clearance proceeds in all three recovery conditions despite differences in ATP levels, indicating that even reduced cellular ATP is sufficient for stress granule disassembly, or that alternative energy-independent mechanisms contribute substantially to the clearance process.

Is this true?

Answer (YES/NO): NO